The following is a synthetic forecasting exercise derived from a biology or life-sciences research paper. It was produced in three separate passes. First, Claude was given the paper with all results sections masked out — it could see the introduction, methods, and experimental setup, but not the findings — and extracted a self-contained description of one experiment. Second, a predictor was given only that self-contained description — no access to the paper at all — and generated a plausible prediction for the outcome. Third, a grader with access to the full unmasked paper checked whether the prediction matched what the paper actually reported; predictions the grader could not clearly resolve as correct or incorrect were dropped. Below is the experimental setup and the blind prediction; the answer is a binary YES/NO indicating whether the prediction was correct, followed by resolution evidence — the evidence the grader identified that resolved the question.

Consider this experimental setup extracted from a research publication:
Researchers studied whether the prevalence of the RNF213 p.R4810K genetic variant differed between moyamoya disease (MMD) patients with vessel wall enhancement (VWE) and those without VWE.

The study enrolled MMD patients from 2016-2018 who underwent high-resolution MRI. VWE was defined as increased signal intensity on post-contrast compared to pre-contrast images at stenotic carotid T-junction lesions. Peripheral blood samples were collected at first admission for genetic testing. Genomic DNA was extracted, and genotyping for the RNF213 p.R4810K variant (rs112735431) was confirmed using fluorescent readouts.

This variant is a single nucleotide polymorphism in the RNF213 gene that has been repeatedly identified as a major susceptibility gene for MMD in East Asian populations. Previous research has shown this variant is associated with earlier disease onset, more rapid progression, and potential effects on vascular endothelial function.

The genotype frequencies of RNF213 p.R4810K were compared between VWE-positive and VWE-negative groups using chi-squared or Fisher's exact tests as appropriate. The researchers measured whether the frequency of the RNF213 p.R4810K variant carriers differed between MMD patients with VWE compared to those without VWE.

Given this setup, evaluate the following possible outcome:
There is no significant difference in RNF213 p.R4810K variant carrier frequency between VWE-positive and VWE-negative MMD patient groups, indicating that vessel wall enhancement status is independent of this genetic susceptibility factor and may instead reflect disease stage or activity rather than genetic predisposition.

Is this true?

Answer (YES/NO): NO